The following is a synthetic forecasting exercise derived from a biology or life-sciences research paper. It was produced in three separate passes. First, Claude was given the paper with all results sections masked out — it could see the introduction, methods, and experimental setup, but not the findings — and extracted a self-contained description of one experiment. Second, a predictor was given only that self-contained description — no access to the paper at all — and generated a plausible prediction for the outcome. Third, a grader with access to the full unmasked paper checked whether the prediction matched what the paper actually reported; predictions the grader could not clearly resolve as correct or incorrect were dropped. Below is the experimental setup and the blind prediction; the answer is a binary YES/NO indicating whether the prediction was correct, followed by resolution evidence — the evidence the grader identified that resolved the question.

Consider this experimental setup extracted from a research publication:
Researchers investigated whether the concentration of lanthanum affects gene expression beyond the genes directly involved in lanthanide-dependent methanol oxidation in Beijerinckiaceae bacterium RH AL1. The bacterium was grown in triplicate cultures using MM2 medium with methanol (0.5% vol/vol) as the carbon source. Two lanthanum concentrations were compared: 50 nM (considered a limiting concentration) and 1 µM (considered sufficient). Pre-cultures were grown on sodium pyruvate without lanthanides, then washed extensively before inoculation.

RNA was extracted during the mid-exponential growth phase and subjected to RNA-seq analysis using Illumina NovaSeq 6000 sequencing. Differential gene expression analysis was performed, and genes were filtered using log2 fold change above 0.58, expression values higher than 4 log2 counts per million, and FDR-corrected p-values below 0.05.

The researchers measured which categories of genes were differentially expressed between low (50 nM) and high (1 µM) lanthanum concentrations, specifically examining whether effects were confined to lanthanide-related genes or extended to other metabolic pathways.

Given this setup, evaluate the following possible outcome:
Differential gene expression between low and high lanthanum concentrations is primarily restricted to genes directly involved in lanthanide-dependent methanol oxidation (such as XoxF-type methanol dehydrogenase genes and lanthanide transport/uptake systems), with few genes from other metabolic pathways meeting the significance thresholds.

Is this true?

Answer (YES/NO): NO